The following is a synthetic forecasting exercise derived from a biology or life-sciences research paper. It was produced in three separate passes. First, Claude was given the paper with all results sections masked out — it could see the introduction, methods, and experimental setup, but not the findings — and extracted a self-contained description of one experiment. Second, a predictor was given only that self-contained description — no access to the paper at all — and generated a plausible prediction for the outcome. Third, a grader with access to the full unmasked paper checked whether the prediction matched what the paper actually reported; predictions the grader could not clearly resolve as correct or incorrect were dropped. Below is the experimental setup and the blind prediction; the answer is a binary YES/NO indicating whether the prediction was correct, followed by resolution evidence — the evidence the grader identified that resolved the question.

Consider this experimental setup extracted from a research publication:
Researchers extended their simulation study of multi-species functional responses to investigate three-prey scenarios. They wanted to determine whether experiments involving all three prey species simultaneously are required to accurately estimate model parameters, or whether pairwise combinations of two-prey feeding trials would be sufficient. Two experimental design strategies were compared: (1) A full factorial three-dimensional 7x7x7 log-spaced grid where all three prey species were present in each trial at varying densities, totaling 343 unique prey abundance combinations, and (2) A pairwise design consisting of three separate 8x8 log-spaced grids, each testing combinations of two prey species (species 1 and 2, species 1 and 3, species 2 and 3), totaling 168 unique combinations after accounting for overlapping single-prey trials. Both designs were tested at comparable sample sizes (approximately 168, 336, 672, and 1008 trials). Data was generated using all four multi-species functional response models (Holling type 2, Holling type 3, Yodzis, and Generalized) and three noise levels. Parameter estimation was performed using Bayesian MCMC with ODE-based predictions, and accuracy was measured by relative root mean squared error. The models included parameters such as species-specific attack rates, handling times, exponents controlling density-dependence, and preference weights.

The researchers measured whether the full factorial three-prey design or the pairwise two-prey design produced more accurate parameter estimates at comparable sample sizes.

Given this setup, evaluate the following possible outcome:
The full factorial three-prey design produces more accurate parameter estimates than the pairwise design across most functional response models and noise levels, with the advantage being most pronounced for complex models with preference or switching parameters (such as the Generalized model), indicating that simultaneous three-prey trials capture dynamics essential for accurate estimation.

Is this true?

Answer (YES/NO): NO